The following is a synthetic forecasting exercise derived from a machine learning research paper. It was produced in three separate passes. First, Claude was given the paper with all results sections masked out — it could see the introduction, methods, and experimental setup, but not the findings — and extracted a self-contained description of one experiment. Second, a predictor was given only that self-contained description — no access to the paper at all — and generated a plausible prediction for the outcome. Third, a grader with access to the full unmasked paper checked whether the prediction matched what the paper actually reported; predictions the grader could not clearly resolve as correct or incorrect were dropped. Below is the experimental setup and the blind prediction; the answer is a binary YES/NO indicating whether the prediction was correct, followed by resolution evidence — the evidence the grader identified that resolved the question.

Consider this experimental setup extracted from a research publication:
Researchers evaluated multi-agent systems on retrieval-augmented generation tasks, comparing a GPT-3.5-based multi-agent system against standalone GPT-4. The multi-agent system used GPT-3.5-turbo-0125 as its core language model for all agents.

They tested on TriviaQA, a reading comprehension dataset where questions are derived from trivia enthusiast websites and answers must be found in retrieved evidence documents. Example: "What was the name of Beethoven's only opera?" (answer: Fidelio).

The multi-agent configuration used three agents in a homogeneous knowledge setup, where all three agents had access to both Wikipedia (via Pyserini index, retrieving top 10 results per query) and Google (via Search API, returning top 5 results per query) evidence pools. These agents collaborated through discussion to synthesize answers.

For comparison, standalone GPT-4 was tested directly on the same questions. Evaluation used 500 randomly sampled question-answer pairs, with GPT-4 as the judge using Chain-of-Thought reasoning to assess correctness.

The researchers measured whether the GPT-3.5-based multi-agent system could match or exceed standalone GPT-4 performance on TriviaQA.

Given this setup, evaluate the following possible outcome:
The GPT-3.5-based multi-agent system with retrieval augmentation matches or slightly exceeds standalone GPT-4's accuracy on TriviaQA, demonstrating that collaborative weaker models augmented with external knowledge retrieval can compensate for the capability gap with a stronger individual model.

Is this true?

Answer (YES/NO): YES